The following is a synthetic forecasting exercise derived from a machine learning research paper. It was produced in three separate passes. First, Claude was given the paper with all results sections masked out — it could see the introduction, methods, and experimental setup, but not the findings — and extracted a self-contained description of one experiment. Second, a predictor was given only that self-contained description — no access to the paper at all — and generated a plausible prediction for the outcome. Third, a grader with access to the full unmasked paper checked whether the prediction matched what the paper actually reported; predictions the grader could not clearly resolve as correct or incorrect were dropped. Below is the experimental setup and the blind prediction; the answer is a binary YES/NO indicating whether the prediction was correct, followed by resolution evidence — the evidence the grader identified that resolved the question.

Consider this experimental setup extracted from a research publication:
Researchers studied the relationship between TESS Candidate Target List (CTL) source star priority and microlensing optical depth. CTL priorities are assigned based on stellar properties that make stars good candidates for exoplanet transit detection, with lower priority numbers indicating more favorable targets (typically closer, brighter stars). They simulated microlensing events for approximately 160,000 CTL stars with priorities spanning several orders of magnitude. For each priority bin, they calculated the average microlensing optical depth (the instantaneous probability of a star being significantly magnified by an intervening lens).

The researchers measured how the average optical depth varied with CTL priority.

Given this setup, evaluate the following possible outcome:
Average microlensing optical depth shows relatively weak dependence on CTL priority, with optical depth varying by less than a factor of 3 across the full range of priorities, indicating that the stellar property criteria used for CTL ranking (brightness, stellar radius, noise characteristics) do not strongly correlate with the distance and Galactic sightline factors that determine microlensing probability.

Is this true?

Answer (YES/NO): NO